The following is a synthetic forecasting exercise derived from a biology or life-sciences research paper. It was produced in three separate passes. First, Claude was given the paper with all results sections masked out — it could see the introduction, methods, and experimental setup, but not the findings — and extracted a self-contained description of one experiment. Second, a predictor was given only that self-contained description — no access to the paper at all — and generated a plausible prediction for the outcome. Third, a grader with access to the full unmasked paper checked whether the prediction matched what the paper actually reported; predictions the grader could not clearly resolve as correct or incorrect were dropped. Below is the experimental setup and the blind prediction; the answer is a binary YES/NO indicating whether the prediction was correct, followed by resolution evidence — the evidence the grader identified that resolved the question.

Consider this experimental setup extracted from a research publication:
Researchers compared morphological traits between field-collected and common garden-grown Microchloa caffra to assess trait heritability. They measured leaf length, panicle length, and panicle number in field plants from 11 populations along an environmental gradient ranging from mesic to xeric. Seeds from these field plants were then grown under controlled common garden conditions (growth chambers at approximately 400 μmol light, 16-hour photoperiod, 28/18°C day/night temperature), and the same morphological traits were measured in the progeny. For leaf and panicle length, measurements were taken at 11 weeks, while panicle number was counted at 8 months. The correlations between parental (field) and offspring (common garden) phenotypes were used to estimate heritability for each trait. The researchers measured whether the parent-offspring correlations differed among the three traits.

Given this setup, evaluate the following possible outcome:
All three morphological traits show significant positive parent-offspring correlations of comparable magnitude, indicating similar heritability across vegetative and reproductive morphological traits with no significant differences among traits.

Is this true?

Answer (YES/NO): NO